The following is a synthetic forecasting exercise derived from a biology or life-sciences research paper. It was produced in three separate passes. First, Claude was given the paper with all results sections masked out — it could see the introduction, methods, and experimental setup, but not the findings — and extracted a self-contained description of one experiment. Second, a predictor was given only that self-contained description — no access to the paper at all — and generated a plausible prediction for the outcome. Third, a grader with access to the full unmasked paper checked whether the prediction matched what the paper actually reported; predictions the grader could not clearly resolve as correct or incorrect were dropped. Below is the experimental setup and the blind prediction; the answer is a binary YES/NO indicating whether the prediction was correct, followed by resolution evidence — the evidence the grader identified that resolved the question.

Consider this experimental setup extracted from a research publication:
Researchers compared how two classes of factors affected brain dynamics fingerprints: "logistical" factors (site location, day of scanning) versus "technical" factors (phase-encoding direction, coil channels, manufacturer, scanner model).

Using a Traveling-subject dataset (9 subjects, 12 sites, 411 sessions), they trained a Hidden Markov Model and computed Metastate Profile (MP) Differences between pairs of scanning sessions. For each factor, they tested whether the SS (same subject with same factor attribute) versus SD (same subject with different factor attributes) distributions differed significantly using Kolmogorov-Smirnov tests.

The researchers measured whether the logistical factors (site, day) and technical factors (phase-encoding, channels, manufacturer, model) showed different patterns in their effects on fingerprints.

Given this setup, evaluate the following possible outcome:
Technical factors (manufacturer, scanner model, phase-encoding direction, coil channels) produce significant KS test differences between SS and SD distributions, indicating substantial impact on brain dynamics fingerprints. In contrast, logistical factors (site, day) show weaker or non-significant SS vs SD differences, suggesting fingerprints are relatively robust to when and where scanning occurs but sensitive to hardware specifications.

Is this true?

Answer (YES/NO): NO